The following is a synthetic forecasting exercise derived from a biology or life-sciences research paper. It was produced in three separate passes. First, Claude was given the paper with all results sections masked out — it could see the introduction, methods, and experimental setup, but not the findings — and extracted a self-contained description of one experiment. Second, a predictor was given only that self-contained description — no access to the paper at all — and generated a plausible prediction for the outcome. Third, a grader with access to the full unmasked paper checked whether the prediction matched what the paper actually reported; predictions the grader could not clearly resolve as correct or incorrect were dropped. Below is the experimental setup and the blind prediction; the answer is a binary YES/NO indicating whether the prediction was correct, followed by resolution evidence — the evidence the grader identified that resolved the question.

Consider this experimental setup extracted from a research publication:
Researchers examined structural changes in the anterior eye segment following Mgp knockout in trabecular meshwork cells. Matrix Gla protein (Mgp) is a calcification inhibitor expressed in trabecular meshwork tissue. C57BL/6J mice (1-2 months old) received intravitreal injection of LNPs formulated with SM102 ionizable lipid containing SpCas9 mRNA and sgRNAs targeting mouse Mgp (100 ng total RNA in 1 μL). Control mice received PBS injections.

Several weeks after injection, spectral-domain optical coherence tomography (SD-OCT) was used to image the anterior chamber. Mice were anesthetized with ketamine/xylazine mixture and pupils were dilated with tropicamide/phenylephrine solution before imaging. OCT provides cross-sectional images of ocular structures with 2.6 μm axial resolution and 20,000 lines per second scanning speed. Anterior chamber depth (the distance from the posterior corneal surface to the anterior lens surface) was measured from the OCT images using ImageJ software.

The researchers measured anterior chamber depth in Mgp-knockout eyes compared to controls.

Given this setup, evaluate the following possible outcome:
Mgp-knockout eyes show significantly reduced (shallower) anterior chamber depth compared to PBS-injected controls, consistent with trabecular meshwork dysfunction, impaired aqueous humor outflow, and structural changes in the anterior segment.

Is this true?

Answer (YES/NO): NO